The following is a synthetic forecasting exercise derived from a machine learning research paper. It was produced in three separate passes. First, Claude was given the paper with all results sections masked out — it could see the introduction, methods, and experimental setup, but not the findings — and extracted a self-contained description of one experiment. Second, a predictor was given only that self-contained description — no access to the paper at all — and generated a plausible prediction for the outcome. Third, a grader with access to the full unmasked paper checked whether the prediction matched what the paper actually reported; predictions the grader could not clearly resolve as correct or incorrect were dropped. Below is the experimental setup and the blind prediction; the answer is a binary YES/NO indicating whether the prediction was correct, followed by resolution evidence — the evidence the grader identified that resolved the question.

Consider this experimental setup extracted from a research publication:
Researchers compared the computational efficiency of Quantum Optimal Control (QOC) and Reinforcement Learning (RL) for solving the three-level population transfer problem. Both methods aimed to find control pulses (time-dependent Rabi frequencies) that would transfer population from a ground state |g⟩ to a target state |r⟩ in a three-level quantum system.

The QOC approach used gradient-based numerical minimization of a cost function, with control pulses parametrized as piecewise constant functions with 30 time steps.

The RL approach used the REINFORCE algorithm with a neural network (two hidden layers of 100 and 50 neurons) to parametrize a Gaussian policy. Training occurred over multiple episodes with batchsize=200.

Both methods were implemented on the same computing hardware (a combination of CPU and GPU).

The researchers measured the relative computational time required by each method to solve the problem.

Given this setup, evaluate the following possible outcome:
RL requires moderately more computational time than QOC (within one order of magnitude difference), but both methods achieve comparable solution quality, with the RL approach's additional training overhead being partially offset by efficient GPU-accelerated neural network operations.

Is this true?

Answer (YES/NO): NO